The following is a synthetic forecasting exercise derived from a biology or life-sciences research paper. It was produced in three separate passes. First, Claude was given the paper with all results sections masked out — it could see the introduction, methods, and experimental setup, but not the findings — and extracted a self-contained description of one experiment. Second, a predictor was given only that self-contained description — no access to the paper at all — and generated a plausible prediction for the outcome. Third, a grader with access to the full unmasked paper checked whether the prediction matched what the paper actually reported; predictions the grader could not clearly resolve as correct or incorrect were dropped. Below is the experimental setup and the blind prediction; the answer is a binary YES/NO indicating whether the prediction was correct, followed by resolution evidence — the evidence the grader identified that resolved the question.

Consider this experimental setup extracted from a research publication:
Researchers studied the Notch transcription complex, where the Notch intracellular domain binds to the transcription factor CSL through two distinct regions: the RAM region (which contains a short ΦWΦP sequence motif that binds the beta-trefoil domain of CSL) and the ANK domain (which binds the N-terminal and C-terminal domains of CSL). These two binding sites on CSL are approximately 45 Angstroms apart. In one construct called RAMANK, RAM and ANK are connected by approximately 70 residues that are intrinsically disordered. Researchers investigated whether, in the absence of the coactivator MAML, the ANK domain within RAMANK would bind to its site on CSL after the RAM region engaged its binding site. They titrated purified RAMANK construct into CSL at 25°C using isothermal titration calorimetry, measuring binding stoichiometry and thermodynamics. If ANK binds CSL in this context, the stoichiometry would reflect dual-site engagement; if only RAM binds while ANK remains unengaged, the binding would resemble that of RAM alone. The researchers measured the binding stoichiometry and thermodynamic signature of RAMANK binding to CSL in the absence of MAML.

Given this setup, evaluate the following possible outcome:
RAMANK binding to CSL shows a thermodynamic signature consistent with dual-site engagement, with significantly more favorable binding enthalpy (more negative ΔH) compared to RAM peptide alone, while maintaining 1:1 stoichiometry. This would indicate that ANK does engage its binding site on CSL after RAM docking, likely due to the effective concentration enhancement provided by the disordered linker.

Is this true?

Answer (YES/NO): NO